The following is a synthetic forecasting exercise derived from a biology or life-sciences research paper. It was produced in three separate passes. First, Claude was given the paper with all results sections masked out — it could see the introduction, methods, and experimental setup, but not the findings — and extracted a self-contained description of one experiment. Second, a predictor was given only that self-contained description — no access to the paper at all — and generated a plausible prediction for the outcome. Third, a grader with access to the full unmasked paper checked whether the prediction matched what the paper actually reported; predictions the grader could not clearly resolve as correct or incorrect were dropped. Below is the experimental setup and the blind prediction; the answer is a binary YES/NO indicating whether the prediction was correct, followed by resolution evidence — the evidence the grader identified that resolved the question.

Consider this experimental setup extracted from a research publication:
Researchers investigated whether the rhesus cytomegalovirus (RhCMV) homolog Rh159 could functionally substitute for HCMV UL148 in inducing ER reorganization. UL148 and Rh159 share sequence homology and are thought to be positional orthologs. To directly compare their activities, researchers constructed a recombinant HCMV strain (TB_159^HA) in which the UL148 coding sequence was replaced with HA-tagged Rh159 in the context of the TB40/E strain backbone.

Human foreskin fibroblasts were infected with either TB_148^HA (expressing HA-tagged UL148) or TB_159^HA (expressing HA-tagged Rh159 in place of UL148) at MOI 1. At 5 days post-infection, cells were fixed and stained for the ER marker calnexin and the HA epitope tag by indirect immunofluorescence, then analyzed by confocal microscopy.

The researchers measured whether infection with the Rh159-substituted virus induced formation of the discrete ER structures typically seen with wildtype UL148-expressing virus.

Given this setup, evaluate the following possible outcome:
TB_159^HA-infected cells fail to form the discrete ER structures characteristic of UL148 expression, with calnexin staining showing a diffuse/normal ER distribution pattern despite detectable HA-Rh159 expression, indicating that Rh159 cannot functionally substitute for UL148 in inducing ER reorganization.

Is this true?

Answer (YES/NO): YES